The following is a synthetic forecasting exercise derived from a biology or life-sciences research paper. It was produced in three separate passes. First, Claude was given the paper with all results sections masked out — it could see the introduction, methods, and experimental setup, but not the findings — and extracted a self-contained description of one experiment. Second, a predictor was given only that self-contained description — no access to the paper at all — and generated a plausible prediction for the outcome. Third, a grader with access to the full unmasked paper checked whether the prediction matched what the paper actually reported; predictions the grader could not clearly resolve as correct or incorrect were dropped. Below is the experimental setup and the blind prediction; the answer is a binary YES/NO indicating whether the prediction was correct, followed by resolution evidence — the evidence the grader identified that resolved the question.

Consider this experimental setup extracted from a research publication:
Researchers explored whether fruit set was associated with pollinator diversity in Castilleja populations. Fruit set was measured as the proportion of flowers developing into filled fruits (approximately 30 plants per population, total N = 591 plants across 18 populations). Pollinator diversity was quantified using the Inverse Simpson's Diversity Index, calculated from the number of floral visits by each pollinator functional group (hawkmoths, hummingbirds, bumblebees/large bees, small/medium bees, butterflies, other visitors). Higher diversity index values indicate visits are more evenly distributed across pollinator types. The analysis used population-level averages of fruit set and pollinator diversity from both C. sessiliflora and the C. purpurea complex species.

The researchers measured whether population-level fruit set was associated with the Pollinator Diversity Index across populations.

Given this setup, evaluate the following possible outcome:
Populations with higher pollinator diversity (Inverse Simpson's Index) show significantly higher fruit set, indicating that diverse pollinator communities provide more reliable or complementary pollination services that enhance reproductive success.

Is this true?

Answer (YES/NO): NO